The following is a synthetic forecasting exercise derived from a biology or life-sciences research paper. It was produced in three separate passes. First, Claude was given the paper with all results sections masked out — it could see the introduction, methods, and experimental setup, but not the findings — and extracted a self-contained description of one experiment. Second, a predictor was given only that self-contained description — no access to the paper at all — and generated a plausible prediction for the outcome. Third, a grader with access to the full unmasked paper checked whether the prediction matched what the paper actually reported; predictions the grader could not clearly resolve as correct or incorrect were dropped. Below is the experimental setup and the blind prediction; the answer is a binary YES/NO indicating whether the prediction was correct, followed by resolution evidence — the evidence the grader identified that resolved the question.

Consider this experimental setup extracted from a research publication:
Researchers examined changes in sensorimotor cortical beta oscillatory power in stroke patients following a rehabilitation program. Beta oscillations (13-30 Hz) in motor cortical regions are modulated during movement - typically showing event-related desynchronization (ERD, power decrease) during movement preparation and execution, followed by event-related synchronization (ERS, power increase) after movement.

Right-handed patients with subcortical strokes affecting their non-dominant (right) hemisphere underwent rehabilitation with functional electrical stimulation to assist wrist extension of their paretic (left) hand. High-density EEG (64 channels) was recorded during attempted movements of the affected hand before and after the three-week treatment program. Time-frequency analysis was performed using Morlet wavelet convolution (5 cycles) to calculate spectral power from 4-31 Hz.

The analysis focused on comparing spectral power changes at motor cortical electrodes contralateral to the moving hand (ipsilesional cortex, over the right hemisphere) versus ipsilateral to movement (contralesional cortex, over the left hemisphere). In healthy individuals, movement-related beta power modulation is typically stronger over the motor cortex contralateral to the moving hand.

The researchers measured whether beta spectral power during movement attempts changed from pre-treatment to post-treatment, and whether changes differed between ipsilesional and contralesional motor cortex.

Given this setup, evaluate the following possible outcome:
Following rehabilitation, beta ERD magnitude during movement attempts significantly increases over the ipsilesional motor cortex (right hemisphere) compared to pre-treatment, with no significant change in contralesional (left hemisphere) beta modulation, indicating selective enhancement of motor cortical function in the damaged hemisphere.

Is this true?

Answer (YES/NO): YES